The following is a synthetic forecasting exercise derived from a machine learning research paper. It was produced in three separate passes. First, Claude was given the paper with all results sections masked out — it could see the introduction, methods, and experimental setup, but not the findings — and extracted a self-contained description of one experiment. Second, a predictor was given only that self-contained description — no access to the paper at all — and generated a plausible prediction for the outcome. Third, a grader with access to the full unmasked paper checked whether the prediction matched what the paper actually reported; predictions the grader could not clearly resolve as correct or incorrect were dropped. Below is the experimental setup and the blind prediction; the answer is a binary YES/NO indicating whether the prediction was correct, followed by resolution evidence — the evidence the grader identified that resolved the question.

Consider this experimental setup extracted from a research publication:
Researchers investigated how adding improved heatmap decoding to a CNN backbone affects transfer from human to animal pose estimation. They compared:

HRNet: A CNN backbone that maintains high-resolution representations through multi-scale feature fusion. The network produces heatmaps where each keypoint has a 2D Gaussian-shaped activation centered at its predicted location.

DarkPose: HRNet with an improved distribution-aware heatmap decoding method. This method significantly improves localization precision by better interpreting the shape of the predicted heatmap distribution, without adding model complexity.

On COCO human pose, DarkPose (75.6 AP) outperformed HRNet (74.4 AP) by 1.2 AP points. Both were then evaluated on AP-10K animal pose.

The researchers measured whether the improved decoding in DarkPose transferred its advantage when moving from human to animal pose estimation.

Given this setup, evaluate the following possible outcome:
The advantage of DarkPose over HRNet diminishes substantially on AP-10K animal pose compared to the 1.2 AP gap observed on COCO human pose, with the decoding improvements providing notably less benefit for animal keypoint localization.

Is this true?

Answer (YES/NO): YES